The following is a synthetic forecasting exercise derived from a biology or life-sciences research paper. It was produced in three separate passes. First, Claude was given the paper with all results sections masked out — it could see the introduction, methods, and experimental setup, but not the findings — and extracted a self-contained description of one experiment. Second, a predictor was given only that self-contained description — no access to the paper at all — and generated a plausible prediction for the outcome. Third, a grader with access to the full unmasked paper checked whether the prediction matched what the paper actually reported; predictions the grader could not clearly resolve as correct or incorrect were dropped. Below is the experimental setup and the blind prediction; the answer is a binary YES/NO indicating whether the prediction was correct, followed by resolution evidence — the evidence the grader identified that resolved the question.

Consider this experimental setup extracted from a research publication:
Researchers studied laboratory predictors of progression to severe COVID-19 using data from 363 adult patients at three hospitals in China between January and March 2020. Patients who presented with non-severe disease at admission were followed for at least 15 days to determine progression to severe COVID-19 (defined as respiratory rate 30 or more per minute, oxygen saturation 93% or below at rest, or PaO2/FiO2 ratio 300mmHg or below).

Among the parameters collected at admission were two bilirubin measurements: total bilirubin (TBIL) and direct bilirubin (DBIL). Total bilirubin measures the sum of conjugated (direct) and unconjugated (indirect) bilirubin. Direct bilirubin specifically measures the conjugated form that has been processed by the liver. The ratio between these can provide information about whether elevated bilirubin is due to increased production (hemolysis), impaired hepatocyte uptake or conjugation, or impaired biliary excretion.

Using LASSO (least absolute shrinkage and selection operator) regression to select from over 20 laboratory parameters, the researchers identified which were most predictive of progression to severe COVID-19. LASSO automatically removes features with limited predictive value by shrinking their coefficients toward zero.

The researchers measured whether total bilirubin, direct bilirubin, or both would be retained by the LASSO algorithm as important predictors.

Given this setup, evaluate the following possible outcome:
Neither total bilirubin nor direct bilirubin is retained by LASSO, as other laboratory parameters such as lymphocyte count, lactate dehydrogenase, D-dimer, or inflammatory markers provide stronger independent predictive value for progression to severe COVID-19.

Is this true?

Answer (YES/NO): NO